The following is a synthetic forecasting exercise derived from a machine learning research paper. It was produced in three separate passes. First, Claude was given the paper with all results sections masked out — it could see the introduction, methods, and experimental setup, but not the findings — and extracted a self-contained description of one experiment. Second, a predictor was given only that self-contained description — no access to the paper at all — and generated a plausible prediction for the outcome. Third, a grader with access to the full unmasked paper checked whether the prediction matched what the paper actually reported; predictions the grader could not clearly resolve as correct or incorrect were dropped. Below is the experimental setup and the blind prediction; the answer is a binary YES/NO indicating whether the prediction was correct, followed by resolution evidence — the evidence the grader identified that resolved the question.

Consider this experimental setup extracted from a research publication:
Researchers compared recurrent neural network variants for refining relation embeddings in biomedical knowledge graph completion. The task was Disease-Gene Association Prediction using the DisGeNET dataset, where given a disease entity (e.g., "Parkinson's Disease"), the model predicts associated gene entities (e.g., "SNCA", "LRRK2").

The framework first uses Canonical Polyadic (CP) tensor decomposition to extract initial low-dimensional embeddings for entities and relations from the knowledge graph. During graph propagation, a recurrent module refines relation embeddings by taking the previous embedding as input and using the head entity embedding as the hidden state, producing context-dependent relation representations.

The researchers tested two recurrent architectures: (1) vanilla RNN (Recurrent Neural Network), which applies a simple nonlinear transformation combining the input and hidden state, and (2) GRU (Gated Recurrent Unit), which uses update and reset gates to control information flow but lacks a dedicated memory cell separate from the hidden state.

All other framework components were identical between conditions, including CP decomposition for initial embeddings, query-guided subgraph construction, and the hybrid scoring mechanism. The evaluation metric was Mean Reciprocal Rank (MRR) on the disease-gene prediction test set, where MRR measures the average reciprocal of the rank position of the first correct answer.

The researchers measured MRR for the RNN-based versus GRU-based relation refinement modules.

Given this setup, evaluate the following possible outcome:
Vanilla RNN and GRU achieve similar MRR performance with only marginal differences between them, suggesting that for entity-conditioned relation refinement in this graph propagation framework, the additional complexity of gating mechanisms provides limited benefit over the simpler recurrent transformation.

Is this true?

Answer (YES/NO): YES